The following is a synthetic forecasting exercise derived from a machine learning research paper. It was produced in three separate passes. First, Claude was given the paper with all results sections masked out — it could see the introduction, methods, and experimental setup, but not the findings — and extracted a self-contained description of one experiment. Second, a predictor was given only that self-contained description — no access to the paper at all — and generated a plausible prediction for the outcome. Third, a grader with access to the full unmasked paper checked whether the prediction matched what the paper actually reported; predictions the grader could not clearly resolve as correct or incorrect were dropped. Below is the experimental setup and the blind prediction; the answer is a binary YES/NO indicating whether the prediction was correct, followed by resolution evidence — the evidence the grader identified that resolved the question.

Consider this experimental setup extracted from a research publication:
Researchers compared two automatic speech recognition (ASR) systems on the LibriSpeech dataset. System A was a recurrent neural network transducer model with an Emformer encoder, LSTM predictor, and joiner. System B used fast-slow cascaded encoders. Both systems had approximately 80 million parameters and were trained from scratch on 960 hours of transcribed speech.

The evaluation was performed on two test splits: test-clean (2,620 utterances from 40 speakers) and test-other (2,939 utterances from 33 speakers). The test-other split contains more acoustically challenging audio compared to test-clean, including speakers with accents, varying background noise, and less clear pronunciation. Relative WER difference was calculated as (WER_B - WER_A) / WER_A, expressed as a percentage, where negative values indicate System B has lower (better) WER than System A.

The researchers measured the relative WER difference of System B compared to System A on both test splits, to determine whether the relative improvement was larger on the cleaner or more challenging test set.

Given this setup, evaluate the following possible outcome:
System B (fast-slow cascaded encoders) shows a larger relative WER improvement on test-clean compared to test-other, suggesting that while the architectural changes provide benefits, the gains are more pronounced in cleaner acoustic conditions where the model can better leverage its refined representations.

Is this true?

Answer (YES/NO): NO